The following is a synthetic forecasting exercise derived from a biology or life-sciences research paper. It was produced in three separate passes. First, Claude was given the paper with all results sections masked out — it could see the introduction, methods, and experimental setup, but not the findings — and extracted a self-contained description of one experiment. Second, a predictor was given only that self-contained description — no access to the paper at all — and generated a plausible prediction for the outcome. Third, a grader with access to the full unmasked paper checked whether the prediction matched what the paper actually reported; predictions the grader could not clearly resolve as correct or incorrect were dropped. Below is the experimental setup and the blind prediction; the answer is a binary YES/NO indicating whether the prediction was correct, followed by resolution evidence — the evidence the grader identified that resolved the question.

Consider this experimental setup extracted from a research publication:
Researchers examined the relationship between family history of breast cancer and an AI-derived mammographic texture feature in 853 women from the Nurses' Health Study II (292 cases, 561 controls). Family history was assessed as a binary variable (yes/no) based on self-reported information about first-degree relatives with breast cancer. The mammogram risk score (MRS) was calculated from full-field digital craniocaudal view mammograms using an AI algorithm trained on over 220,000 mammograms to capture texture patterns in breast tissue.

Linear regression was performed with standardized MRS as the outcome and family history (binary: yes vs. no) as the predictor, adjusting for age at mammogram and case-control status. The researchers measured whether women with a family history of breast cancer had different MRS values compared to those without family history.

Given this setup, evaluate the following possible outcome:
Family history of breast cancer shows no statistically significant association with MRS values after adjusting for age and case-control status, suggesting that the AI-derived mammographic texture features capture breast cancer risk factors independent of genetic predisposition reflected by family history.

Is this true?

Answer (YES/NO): YES